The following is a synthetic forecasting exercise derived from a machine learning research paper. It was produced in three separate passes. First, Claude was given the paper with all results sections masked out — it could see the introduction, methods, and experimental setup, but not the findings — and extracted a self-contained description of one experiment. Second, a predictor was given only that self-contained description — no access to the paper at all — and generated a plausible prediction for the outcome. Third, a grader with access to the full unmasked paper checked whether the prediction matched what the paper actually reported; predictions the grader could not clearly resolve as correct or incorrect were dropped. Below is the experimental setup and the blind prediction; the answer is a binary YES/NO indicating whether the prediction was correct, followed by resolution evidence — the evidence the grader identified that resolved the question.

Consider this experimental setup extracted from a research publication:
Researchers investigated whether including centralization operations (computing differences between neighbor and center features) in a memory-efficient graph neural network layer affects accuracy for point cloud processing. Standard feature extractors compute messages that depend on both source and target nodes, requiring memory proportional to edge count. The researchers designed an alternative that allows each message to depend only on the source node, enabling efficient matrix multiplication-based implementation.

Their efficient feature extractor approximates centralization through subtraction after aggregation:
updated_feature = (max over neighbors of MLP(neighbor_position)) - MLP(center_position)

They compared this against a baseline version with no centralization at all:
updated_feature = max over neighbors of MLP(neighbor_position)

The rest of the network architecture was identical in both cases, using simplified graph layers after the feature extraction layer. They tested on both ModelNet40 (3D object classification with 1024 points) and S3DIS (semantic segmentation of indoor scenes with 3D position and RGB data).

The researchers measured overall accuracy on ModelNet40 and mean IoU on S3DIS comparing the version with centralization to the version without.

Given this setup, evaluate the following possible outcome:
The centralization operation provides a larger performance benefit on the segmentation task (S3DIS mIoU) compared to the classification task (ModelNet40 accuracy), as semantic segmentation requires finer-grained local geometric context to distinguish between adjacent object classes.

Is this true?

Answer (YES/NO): YES